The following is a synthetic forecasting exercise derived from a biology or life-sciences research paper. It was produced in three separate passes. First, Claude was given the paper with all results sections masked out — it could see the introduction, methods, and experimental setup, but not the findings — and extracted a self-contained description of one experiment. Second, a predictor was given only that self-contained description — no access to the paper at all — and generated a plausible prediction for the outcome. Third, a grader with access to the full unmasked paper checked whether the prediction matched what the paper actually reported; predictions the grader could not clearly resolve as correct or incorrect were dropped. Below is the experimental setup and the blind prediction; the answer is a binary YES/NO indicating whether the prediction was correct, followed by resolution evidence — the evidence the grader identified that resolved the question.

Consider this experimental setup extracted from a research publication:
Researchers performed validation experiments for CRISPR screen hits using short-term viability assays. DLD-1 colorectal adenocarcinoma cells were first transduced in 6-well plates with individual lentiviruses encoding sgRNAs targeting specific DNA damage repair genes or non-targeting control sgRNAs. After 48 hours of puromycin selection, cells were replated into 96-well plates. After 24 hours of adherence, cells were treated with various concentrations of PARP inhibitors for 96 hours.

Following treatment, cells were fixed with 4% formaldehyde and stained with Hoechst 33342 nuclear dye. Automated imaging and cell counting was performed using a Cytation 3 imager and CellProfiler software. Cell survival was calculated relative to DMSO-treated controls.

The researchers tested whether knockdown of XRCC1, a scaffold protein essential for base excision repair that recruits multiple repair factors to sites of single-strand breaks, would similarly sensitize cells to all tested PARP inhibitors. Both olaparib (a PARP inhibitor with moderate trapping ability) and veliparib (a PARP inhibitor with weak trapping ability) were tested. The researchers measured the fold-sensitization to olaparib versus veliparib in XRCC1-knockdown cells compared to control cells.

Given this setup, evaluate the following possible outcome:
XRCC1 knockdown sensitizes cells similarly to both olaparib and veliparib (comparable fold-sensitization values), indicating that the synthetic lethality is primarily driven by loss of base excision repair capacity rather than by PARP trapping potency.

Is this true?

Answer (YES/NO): NO